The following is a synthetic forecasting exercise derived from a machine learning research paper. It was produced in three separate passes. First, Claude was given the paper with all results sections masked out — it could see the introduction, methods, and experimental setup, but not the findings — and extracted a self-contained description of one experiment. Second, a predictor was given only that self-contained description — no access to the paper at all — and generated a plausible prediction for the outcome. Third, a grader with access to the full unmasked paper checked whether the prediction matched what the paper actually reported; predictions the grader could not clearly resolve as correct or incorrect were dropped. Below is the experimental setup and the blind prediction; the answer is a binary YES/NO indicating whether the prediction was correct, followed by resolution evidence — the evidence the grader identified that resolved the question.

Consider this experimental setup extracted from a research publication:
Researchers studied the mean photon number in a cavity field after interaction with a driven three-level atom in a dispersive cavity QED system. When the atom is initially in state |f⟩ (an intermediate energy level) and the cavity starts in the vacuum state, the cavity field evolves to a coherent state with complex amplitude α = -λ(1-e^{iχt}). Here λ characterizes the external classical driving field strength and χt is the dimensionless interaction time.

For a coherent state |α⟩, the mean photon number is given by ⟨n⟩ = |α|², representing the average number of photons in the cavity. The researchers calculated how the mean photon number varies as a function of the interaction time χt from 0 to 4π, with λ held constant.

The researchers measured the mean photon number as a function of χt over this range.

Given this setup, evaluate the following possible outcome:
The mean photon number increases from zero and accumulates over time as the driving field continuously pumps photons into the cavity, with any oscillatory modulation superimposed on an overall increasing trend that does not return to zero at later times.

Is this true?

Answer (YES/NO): NO